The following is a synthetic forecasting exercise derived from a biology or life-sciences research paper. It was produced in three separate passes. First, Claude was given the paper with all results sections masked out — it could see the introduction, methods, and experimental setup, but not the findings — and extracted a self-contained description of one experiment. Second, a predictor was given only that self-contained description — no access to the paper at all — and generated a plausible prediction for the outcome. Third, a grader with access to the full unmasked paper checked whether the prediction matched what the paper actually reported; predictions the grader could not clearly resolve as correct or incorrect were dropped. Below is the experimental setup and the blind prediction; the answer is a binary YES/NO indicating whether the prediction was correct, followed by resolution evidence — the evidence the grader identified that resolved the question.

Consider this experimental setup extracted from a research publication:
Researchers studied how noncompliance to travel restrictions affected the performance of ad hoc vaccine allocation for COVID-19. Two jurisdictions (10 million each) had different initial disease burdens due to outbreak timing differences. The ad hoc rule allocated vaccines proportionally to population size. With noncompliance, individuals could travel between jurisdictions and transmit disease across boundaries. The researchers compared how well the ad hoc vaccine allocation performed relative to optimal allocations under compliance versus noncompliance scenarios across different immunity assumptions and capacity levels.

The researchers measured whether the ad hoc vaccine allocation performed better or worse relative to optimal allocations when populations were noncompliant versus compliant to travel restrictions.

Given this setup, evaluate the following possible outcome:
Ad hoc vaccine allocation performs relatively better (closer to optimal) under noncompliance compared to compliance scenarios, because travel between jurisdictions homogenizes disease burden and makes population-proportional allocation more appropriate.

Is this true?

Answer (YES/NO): YES